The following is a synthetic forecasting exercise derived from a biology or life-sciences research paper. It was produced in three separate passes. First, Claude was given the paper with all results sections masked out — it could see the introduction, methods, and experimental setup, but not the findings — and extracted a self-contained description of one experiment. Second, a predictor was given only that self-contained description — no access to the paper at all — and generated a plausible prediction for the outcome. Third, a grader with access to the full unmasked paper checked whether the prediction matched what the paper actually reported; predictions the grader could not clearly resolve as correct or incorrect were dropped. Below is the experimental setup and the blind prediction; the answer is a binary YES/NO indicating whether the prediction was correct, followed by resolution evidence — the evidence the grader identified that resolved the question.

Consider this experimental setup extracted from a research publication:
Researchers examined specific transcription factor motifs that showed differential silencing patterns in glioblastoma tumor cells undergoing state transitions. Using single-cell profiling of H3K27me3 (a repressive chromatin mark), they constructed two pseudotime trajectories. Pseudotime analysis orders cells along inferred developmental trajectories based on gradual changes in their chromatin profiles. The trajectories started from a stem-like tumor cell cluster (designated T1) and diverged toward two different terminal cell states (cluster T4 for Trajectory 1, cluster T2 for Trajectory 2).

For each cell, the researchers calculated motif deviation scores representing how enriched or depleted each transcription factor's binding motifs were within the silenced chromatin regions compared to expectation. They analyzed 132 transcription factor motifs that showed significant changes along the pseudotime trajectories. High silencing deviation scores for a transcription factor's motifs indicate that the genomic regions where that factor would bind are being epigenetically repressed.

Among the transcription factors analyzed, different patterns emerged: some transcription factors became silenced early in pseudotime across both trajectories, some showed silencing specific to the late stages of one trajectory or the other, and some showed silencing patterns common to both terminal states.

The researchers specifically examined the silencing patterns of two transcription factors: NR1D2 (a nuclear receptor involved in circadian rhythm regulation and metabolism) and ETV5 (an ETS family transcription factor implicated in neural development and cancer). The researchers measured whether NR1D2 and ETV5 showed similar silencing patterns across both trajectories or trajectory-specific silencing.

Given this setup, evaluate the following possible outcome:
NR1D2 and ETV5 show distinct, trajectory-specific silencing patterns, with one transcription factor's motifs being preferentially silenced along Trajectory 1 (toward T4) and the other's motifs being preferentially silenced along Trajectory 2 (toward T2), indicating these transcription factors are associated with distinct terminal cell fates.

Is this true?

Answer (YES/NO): YES